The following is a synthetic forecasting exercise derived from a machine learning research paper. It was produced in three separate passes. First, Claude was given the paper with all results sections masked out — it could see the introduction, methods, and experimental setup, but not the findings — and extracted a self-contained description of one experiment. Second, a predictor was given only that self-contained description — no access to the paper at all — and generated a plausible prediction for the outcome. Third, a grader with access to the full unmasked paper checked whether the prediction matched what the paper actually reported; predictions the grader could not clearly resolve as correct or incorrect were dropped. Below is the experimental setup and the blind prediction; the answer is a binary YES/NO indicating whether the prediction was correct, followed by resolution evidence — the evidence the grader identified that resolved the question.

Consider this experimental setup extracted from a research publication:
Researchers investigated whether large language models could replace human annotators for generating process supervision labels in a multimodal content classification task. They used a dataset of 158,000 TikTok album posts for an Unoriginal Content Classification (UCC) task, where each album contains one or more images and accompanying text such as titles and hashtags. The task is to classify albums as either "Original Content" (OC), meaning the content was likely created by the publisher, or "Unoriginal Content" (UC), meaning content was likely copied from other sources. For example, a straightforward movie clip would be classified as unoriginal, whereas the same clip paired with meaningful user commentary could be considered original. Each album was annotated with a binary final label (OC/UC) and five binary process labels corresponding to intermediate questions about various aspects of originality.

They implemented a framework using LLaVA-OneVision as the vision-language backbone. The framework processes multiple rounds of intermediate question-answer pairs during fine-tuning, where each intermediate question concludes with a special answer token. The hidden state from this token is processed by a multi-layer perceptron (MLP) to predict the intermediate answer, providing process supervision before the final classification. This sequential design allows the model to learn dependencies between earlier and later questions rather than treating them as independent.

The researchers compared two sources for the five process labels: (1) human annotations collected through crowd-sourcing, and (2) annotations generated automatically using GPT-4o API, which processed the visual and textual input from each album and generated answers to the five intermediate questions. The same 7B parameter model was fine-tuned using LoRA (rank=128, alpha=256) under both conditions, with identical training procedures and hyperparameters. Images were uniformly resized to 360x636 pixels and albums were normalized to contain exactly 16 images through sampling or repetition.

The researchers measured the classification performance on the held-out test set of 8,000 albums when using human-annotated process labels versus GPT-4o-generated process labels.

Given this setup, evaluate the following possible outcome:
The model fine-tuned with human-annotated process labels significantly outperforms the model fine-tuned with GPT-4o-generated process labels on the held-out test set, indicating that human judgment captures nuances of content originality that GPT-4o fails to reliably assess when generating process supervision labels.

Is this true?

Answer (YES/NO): NO